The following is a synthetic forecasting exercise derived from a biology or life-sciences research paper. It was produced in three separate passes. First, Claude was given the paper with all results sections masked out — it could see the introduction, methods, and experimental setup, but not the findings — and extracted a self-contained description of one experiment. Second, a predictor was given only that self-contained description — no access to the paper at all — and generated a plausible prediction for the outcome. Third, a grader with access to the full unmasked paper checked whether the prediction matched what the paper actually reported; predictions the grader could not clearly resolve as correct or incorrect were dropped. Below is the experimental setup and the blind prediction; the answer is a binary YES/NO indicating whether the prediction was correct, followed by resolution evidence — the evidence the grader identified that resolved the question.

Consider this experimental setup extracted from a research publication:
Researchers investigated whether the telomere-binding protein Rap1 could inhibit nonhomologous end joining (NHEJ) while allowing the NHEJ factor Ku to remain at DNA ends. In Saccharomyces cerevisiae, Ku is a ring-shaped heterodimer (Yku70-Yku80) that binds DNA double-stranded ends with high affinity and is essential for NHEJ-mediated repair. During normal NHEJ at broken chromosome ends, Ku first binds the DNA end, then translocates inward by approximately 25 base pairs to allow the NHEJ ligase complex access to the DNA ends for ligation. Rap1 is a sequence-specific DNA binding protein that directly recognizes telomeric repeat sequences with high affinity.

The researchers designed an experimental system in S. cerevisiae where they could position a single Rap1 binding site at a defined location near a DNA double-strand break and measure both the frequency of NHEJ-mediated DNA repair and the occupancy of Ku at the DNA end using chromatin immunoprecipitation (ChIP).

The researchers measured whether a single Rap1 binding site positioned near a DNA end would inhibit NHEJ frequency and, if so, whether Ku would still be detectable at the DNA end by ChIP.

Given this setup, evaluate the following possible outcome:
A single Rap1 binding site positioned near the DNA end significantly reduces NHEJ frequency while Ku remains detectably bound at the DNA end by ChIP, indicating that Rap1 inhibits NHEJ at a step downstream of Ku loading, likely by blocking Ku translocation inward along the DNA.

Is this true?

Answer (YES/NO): YES